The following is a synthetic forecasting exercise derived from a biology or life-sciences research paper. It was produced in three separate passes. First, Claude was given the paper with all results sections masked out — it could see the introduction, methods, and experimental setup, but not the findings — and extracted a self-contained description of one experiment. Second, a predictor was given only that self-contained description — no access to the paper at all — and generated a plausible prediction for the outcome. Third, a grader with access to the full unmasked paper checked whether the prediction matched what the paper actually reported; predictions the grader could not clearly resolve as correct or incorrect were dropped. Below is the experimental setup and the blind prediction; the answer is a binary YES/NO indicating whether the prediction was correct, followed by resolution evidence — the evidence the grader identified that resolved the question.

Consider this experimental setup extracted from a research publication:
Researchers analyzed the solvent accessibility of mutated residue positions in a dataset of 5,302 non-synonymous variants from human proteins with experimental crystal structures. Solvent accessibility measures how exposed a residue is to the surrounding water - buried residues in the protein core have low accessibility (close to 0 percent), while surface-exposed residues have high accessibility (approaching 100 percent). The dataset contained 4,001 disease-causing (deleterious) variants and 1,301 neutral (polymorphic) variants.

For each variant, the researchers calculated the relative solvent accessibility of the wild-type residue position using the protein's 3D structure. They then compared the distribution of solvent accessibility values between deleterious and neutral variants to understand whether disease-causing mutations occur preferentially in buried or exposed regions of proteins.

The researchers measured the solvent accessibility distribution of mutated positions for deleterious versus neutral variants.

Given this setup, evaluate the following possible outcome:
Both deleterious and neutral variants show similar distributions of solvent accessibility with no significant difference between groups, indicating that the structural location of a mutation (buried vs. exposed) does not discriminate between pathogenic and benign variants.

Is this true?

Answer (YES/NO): NO